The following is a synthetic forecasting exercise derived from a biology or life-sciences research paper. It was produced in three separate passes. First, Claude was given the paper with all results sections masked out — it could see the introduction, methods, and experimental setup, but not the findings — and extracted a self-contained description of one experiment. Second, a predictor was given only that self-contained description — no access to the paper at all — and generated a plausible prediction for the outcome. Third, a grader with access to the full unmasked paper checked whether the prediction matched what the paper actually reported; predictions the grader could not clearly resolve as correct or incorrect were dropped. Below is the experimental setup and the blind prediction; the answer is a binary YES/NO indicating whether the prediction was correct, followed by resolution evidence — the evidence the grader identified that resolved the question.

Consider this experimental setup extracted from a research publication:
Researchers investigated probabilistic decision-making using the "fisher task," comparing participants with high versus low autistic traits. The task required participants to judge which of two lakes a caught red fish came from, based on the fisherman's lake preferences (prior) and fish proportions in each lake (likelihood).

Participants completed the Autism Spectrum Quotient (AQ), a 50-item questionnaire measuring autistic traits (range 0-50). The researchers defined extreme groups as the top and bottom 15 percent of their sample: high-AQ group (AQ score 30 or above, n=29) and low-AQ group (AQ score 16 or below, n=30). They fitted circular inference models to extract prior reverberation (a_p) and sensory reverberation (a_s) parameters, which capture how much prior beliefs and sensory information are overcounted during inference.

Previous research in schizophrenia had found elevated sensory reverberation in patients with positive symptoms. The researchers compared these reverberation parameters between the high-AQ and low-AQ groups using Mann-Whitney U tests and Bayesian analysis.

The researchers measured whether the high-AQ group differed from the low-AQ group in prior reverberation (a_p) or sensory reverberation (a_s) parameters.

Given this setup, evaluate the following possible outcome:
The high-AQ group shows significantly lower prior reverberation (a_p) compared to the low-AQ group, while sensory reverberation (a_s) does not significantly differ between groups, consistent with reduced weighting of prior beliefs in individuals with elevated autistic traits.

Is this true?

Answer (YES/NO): NO